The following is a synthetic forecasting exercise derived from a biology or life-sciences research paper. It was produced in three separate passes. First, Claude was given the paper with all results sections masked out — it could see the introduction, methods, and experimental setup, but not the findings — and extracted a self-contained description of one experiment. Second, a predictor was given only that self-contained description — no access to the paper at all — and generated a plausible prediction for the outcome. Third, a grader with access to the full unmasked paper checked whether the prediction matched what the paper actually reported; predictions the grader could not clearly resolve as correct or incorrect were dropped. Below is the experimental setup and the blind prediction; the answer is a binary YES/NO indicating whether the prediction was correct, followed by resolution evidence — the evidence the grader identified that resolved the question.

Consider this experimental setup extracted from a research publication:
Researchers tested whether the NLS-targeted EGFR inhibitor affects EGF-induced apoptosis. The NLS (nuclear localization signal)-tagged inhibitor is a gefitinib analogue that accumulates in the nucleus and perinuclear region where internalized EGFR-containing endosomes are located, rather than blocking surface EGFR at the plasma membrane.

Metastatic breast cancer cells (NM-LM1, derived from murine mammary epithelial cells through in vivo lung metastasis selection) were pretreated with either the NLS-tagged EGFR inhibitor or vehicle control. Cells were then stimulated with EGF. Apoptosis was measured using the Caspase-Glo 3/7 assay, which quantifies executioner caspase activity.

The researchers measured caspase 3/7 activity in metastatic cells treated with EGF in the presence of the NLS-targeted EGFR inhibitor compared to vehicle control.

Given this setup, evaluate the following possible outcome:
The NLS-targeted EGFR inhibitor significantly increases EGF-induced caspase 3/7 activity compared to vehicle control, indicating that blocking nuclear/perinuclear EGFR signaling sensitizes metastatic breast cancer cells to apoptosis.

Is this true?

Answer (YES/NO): NO